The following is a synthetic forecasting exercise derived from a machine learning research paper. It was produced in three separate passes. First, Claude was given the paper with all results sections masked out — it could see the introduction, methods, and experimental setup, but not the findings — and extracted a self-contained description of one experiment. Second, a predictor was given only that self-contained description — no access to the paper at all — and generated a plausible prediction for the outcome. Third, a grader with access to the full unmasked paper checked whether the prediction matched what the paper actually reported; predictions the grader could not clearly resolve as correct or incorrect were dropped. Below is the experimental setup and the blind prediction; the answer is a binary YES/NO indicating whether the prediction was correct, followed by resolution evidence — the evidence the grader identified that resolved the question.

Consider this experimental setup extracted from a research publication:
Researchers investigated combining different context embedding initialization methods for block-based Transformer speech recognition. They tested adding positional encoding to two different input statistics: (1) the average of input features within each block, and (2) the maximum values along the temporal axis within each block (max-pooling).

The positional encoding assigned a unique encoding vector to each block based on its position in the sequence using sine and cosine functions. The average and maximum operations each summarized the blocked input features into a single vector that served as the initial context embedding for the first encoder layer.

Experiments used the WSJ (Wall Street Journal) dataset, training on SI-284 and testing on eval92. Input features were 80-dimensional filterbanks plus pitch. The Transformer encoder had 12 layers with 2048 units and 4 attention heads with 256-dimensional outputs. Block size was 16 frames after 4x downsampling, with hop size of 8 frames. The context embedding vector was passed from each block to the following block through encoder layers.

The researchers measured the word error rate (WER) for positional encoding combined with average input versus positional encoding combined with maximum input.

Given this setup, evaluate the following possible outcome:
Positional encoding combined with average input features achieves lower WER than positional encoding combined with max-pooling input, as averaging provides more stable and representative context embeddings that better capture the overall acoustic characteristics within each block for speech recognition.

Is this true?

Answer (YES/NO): YES